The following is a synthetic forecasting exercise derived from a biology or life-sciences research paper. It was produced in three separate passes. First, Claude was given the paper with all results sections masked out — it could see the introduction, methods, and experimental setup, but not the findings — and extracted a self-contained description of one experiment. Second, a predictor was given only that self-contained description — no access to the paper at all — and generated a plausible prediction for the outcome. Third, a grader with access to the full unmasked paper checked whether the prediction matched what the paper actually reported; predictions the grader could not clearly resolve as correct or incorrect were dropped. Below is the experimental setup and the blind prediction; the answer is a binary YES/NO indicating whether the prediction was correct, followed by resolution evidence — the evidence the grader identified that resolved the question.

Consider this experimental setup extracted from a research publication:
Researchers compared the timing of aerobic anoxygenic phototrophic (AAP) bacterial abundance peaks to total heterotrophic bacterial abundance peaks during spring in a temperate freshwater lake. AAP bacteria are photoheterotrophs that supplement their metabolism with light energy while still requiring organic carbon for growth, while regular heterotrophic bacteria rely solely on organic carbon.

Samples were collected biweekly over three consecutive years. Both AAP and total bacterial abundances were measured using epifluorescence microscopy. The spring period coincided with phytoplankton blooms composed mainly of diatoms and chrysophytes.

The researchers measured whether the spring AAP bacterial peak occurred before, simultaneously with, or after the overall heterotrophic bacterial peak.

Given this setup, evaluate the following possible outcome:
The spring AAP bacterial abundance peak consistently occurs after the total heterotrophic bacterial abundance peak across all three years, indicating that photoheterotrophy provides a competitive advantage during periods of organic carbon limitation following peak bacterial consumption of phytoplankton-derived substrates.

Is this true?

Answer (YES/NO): NO